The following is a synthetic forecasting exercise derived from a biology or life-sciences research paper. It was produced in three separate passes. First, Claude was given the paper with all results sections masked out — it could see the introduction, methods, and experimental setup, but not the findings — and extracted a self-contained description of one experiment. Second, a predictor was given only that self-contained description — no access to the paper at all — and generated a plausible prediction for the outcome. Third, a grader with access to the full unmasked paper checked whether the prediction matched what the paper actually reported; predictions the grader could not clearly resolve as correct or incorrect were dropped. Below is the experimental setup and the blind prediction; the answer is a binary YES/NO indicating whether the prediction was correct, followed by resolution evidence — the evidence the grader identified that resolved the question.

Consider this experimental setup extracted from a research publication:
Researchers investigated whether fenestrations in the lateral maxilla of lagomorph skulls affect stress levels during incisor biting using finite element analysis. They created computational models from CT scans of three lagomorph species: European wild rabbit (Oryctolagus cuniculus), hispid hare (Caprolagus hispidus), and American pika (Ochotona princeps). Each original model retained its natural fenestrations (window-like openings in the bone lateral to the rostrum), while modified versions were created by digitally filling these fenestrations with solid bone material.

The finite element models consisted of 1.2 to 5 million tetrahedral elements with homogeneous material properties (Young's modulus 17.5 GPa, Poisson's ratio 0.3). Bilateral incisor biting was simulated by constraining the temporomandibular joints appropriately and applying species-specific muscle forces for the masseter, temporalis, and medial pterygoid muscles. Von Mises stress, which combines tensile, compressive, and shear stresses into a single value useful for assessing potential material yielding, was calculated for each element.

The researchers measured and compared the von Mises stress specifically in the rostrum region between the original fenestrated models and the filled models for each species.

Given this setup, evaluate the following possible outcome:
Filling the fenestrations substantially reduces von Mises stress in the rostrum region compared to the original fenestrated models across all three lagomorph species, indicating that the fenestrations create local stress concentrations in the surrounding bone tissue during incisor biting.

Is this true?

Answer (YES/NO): NO